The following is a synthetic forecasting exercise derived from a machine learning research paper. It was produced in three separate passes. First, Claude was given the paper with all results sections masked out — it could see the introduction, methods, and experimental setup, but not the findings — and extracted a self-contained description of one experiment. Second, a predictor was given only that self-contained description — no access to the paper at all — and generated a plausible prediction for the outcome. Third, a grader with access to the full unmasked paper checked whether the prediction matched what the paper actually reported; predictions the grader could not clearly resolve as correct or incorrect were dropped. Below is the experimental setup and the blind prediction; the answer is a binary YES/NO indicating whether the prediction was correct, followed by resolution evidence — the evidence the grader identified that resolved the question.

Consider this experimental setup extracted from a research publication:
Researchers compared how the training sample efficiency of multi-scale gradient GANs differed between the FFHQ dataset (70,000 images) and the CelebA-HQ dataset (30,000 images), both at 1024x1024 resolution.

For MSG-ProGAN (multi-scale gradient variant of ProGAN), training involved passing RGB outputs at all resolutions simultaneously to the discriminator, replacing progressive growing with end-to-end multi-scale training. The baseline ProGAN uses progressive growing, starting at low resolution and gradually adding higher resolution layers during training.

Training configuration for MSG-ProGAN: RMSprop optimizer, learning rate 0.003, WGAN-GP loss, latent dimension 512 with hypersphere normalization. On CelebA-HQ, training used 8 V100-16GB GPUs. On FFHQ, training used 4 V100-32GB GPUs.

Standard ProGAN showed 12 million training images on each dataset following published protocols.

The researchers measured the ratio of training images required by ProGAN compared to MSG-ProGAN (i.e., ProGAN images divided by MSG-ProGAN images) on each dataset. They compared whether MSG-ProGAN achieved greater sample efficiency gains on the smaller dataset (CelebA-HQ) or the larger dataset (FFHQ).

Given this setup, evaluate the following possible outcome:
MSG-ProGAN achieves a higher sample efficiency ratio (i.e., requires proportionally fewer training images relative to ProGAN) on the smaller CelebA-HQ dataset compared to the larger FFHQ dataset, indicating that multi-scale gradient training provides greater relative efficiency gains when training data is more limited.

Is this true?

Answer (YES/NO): YES